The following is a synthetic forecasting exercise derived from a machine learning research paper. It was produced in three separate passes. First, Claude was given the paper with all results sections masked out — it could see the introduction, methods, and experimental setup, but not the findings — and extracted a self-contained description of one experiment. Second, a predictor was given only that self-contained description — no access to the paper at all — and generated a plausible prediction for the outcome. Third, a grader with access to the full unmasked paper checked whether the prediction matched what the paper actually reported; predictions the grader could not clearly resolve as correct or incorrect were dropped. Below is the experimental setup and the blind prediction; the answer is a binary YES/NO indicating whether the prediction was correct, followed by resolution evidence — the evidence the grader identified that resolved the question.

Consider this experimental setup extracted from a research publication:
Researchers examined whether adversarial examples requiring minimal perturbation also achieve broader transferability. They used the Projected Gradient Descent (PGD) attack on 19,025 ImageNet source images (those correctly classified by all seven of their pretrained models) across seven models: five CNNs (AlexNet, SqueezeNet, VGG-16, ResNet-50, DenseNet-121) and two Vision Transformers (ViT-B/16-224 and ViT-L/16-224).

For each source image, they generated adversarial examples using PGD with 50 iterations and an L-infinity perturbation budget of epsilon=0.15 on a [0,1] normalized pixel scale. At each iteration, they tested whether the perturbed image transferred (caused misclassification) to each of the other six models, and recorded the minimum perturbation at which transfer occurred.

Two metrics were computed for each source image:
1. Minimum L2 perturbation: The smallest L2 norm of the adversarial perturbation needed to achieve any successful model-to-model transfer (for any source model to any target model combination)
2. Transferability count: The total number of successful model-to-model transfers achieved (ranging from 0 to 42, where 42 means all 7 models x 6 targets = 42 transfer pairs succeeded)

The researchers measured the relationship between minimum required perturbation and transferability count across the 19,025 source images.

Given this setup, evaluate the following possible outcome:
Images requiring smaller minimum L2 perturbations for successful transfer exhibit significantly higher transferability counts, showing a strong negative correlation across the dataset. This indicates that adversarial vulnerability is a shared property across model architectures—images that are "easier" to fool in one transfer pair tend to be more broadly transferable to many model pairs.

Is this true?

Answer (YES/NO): NO